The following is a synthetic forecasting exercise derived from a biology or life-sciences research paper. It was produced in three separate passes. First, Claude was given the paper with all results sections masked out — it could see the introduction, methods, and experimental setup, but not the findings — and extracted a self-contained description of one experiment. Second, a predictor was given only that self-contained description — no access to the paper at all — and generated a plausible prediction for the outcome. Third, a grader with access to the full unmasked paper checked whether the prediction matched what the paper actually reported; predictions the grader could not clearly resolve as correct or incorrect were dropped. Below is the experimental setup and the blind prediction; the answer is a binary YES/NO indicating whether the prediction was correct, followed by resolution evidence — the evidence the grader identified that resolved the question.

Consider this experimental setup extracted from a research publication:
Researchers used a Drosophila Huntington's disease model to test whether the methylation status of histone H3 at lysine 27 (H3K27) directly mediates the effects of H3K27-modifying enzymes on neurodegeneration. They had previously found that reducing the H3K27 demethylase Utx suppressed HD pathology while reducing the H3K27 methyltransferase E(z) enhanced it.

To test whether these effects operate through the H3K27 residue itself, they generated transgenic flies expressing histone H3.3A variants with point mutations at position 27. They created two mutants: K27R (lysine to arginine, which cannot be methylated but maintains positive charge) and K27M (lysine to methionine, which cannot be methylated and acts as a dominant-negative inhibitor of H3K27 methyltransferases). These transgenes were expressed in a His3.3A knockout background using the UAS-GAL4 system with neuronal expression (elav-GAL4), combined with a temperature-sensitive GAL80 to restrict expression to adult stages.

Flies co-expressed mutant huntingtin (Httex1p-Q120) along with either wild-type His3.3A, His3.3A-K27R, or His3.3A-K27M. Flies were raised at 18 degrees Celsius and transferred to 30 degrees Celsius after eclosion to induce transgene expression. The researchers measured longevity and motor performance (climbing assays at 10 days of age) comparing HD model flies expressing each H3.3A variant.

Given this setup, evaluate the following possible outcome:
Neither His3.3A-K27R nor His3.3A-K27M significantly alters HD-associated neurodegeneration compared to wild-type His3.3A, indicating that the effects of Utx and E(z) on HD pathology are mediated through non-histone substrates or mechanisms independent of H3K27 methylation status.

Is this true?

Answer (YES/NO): NO